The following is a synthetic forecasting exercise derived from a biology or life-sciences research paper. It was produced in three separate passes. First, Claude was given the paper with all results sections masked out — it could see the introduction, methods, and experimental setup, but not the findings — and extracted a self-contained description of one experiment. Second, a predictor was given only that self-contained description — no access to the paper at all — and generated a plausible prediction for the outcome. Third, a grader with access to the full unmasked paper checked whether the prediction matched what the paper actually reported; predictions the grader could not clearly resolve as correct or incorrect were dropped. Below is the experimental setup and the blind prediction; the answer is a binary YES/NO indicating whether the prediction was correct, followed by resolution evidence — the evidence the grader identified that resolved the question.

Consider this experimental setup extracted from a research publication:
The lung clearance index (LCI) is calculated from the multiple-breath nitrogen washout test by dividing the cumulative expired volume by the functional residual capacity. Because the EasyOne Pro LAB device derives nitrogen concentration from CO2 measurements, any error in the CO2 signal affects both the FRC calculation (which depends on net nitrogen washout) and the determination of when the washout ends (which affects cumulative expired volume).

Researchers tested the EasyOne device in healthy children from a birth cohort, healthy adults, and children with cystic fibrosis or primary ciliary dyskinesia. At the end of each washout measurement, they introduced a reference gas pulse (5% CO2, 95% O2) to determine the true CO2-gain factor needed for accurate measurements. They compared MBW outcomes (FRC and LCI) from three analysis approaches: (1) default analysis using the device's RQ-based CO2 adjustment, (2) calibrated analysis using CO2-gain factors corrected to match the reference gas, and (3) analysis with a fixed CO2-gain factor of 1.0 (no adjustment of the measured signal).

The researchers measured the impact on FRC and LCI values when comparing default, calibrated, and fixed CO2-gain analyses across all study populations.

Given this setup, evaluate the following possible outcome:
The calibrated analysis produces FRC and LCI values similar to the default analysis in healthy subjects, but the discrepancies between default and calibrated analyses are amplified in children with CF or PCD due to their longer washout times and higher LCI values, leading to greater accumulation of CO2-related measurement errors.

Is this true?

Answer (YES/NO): NO